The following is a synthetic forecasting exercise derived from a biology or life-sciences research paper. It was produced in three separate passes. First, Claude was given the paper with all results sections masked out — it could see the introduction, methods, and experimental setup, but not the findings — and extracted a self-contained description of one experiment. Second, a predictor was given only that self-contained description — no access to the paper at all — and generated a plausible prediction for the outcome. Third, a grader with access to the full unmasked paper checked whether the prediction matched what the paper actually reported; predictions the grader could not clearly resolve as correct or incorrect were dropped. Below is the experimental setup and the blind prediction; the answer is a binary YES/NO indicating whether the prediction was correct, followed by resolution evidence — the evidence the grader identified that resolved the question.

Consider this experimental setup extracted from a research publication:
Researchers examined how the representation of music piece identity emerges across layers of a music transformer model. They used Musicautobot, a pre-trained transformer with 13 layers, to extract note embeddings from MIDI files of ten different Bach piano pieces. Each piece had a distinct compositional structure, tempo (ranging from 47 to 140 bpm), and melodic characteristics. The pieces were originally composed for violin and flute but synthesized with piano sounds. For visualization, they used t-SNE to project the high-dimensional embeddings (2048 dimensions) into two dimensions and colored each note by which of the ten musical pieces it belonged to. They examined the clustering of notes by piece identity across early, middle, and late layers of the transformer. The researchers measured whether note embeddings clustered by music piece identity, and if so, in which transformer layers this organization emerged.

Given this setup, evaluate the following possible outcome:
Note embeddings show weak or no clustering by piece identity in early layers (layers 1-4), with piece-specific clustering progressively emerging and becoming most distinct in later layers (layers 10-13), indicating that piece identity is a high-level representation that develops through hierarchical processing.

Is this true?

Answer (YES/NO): YES